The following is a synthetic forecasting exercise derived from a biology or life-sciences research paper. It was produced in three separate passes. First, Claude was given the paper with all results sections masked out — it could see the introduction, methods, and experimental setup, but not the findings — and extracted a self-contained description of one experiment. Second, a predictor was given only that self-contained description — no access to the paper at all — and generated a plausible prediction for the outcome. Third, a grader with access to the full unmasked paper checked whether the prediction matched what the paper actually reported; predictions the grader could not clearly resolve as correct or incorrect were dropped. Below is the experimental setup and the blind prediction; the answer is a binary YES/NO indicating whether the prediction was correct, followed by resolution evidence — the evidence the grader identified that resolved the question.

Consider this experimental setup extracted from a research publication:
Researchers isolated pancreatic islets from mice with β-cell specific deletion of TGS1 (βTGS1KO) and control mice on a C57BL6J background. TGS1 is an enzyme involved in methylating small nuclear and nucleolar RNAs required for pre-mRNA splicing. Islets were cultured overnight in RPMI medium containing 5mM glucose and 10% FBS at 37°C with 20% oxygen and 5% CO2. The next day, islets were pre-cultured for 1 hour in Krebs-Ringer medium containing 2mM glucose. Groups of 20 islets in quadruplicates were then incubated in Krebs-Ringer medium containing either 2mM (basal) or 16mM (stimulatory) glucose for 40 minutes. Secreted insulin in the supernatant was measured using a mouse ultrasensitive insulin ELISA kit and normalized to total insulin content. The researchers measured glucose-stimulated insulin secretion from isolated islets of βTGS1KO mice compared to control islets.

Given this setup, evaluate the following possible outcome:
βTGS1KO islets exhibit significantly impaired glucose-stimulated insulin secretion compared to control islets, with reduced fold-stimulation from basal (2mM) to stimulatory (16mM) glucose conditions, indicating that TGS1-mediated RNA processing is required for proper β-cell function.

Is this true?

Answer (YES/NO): YES